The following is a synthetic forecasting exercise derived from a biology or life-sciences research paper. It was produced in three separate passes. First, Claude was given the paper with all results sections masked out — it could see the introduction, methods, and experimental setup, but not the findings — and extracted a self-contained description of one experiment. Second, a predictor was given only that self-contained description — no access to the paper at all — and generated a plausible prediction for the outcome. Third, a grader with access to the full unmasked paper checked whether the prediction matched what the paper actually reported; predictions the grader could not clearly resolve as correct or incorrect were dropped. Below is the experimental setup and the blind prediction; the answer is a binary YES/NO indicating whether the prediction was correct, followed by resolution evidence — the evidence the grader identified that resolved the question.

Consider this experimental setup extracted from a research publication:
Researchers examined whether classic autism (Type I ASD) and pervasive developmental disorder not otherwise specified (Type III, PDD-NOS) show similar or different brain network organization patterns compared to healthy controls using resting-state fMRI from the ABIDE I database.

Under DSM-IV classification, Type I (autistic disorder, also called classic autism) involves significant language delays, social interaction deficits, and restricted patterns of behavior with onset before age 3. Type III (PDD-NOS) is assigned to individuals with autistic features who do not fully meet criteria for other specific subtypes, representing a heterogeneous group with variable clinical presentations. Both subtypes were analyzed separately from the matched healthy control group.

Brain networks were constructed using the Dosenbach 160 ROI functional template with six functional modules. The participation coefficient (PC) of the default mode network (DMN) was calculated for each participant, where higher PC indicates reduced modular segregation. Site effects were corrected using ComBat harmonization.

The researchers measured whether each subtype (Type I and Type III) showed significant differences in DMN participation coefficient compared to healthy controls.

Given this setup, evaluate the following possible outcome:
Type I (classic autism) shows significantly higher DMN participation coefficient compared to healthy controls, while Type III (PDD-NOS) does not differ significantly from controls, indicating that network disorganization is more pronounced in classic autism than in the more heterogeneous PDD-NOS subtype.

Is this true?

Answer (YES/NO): NO